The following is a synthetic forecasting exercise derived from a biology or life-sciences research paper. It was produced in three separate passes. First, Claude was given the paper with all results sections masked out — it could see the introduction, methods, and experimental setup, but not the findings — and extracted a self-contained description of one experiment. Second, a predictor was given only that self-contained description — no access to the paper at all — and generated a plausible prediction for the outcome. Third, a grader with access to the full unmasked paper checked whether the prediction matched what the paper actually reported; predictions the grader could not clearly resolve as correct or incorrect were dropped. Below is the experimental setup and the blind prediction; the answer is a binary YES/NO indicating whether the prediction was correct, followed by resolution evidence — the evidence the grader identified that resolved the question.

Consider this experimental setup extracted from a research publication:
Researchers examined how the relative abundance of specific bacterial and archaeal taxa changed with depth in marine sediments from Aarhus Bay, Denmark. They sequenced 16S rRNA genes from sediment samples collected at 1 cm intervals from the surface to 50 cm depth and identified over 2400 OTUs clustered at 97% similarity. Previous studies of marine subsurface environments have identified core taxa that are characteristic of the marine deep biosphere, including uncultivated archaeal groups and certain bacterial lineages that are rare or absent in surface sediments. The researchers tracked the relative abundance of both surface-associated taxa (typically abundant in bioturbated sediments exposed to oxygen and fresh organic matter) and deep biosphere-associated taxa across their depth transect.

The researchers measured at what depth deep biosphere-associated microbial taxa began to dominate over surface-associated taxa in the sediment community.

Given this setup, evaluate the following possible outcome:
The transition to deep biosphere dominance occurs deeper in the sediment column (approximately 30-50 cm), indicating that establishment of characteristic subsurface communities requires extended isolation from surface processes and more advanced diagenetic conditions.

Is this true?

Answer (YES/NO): NO